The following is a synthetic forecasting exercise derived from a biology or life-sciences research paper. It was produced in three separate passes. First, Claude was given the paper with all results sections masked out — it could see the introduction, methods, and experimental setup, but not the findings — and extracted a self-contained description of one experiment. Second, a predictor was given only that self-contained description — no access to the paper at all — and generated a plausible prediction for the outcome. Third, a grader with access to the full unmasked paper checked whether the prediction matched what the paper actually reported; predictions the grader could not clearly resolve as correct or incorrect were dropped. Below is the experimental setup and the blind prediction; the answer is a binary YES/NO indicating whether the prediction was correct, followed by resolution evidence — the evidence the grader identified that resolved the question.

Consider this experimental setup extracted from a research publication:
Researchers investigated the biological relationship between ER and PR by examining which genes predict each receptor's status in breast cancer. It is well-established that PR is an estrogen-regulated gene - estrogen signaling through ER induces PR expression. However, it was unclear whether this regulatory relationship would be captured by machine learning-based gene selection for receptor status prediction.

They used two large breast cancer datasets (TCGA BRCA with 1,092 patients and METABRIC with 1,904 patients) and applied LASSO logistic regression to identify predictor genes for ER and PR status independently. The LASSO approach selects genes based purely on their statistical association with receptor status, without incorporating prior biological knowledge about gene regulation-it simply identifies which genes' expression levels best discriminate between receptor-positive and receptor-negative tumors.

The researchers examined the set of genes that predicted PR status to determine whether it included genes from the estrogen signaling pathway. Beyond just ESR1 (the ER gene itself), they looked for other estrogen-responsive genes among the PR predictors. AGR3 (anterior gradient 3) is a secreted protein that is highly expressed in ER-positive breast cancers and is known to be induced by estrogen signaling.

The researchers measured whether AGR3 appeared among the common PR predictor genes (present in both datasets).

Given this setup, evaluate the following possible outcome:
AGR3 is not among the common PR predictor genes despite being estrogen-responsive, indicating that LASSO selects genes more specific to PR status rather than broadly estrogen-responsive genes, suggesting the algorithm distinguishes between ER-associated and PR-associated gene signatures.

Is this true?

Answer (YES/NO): NO